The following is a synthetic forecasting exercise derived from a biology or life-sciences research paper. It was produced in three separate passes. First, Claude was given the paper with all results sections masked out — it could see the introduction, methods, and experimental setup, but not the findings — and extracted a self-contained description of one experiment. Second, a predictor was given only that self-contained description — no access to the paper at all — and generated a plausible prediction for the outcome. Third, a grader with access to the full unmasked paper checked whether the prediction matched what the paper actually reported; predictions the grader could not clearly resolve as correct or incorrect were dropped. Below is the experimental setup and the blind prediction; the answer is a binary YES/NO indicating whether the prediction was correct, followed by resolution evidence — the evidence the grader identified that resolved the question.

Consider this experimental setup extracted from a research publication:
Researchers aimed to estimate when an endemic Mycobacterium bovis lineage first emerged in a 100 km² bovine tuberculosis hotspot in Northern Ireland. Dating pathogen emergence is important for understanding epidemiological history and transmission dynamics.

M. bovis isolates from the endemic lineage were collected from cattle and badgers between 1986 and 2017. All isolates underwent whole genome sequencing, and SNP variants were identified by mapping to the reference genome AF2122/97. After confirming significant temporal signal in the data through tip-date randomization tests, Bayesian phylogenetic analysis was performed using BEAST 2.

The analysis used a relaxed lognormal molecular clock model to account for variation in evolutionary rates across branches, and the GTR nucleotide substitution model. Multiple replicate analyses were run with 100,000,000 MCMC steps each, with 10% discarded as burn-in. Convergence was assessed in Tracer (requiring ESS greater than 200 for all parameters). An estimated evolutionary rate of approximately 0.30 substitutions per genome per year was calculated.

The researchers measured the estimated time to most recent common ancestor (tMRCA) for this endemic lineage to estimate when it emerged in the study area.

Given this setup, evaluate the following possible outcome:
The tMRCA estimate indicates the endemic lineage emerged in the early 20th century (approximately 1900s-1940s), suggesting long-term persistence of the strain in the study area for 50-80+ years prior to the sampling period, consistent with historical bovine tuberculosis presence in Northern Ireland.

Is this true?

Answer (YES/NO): NO